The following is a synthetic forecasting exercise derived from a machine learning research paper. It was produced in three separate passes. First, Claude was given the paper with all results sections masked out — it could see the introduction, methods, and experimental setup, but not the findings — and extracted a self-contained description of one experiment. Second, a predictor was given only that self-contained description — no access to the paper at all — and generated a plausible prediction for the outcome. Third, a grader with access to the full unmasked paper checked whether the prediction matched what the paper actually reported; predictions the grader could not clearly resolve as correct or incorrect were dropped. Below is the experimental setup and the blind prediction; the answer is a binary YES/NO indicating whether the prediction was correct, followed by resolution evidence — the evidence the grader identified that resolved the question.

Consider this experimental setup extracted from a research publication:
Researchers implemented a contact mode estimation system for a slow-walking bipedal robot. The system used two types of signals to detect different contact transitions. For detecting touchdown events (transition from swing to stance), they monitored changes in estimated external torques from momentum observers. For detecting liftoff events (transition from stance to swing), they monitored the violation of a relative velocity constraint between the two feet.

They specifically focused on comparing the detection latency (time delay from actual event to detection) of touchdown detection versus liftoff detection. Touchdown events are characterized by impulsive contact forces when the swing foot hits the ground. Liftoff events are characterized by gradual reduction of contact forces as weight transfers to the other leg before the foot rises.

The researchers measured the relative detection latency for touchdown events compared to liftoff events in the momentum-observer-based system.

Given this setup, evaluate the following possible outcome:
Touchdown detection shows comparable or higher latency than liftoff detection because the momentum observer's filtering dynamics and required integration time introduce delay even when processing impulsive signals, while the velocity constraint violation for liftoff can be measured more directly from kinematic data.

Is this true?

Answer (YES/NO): NO